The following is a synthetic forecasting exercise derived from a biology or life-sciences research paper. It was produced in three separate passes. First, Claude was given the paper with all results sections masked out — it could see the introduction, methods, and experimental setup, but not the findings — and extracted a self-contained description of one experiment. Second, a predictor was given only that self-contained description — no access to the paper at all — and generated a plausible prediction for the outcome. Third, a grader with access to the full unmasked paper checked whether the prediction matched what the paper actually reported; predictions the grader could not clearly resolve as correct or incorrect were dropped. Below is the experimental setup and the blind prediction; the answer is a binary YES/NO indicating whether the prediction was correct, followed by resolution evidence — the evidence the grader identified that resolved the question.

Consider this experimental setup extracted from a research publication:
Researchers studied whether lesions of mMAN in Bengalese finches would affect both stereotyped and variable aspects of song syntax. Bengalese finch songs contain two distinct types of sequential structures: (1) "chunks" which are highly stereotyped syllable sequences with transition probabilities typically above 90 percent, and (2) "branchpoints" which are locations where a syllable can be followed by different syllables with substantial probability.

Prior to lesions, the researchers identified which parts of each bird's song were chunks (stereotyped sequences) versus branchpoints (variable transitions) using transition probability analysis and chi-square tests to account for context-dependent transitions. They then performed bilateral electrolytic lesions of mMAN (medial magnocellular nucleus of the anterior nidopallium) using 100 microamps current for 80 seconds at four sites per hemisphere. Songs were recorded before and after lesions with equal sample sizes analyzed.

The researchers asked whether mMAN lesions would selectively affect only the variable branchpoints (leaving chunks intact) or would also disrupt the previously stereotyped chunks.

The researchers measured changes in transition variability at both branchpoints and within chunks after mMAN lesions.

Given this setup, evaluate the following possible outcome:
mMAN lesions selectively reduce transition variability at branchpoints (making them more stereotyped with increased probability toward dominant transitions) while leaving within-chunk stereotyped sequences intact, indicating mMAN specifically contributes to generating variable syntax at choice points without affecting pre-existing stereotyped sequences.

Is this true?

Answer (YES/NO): NO